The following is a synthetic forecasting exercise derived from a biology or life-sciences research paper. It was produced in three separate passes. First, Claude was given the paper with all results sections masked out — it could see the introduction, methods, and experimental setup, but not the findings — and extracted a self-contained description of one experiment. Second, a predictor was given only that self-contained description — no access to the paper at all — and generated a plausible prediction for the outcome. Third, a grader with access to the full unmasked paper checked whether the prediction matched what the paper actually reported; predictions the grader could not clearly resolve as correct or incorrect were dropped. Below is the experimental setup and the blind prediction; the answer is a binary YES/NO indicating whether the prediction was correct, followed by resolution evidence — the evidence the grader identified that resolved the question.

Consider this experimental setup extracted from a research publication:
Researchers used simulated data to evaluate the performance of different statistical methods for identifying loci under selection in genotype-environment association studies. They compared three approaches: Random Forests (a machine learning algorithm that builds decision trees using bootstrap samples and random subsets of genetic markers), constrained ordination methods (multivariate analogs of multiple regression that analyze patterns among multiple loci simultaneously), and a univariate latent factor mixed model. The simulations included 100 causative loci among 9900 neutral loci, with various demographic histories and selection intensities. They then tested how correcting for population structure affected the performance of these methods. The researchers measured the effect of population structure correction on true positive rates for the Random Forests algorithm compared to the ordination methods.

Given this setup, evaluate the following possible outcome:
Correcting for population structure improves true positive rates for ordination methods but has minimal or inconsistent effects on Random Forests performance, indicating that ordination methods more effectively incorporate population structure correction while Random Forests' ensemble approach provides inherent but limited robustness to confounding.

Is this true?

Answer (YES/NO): NO